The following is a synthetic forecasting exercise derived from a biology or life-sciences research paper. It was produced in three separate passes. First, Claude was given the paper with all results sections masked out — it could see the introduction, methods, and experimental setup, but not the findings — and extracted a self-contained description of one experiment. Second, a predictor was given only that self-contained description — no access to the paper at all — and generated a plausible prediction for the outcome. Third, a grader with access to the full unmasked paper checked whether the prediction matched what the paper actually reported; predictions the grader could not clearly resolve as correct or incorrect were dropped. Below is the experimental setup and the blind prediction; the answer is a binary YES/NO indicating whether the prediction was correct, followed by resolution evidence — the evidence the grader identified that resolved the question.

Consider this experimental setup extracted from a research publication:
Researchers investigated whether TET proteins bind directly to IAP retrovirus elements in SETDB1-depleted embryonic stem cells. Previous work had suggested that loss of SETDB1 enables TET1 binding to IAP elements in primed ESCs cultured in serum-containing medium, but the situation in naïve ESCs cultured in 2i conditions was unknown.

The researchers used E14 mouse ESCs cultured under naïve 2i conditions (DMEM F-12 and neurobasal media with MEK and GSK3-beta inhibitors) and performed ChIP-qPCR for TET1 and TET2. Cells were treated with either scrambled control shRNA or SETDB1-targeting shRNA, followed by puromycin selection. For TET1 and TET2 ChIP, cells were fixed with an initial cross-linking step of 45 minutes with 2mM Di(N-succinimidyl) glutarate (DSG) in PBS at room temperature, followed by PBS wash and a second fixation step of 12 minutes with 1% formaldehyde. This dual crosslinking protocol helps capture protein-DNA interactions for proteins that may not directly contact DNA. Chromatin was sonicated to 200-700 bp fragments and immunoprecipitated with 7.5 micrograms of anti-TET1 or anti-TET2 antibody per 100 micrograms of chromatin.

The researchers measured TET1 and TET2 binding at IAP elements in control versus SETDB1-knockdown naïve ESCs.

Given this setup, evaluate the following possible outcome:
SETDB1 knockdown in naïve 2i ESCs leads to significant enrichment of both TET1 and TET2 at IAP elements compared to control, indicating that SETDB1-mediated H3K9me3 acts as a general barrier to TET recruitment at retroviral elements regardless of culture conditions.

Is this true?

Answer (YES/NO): NO